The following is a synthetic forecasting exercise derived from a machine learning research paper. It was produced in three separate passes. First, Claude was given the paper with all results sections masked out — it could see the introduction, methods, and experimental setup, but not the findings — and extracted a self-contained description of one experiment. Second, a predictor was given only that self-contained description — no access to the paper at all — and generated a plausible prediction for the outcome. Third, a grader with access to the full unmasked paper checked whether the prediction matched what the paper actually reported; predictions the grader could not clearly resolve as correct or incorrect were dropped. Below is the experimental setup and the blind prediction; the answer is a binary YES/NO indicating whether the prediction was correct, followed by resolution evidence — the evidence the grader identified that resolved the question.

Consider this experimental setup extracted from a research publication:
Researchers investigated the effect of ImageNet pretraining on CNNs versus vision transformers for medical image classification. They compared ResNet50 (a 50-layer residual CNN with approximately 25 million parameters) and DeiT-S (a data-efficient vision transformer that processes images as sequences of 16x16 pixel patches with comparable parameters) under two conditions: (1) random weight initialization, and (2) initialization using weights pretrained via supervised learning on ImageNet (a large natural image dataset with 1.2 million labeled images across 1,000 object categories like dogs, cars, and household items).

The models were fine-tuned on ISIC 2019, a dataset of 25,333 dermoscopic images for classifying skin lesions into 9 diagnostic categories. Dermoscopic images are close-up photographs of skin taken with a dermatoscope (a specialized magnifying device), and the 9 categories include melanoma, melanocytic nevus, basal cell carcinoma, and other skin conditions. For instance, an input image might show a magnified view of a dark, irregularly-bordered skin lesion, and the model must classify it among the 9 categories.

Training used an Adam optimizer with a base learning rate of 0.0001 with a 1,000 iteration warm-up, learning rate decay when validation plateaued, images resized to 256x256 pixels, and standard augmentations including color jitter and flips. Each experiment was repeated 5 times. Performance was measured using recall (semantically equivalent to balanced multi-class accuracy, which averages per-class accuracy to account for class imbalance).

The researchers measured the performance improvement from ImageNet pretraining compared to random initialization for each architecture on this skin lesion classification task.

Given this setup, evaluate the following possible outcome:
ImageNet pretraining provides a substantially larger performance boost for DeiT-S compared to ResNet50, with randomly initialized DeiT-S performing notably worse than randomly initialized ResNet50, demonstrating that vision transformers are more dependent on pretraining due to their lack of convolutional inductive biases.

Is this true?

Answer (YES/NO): YES